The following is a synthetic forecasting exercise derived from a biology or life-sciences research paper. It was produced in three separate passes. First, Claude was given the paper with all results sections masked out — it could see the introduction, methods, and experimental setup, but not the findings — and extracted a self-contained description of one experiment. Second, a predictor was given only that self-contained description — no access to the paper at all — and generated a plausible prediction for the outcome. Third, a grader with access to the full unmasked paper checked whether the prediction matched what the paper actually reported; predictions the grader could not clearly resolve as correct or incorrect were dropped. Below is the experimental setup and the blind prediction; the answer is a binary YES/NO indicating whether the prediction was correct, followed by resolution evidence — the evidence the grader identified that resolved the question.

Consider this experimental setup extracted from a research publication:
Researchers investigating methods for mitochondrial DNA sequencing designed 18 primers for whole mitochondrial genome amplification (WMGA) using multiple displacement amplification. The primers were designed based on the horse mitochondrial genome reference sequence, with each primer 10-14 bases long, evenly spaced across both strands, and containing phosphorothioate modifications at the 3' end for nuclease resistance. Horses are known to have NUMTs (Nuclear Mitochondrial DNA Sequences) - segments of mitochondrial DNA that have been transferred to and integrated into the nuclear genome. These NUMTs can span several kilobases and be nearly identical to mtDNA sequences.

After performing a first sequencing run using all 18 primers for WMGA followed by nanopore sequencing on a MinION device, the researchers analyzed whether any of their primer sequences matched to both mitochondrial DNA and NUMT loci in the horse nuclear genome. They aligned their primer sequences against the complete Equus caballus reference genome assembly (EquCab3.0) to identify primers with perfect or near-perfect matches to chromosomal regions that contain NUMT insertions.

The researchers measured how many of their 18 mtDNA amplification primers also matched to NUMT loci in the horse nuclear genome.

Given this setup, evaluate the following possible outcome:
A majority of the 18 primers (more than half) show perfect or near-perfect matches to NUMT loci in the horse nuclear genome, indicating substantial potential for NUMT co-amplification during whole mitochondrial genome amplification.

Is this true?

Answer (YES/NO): NO